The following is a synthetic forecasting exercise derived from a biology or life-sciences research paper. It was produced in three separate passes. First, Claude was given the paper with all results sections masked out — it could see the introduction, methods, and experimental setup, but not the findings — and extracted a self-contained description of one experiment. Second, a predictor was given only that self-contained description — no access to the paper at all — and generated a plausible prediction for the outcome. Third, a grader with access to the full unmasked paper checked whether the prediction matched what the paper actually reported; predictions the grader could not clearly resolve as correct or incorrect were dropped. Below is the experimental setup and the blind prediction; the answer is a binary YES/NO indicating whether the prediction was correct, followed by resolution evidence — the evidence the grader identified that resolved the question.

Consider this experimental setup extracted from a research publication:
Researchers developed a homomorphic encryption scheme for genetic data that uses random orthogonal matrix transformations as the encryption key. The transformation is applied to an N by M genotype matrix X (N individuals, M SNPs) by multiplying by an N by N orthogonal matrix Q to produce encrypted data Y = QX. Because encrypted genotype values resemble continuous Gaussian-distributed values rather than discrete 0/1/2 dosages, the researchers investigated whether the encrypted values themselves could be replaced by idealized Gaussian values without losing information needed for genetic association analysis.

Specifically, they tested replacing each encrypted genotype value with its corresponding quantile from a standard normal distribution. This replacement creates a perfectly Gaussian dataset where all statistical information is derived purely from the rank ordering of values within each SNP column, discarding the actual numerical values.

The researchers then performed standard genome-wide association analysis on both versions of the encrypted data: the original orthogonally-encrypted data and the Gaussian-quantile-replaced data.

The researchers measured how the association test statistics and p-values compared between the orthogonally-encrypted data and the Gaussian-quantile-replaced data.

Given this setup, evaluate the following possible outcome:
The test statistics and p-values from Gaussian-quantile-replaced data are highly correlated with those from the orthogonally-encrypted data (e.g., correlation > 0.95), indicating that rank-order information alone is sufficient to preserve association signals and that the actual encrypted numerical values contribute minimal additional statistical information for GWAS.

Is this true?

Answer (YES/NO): YES